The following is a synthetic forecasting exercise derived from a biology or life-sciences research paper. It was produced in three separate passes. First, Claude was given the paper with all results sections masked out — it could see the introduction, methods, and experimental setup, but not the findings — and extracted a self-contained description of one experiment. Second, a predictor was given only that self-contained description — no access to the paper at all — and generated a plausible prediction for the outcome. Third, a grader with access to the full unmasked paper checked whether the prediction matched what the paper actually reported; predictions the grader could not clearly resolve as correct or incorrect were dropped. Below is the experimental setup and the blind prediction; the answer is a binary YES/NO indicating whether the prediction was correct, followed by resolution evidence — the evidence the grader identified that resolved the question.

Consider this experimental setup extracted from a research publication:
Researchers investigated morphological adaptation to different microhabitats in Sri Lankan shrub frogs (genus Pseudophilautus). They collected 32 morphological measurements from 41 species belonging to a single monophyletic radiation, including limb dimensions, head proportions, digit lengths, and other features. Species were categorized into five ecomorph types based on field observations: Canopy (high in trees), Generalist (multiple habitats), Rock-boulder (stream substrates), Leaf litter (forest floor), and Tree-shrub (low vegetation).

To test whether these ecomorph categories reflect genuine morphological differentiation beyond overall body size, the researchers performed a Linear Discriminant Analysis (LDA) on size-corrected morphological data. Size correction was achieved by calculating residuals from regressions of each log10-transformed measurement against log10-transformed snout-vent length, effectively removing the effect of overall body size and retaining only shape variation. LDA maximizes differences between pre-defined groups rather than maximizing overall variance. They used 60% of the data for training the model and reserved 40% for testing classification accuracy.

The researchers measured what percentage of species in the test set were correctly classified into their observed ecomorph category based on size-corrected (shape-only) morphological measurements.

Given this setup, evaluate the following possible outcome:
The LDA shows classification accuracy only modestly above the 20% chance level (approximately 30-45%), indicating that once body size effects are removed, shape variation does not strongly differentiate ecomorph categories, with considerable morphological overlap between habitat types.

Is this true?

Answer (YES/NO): NO